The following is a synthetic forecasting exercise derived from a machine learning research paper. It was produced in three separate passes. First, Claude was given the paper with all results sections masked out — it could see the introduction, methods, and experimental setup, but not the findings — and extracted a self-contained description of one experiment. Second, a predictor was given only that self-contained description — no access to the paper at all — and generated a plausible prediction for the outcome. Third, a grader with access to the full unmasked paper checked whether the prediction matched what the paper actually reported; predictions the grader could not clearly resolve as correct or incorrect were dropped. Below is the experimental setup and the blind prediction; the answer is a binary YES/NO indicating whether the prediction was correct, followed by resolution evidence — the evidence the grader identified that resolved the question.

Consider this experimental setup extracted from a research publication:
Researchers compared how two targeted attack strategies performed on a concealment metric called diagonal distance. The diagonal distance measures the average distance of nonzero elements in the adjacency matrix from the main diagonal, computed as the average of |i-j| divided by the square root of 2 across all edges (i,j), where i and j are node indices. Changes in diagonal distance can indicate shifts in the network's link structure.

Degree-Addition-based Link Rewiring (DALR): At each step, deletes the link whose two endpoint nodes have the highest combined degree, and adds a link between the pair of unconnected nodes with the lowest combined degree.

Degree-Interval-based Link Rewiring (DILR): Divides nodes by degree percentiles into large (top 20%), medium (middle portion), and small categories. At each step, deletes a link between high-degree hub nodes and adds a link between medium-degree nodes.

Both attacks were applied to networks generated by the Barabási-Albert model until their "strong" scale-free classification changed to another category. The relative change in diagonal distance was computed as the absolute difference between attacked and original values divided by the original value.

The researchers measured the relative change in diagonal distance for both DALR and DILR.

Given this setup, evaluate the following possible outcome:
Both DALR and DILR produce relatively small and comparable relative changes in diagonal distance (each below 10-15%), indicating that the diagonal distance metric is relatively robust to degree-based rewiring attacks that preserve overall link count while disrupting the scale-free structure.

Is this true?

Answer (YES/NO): YES